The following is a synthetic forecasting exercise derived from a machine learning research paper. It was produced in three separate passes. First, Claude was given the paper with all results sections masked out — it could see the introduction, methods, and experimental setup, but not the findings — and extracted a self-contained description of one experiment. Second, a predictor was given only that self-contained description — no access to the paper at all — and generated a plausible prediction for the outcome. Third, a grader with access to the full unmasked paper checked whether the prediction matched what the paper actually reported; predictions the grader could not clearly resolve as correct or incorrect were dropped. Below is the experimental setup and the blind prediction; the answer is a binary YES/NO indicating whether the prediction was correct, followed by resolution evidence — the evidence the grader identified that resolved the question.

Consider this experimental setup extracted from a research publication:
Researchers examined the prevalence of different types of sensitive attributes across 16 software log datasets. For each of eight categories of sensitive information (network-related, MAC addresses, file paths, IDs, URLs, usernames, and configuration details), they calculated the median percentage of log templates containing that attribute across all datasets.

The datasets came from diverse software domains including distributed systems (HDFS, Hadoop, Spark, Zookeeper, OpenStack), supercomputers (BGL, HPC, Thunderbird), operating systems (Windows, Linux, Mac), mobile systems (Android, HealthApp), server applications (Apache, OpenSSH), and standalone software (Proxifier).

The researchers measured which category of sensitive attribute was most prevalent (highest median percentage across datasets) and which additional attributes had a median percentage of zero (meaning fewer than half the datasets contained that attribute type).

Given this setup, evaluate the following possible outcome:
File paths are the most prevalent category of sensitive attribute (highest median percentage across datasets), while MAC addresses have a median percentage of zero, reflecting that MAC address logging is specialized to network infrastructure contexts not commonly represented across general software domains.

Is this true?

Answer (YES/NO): NO